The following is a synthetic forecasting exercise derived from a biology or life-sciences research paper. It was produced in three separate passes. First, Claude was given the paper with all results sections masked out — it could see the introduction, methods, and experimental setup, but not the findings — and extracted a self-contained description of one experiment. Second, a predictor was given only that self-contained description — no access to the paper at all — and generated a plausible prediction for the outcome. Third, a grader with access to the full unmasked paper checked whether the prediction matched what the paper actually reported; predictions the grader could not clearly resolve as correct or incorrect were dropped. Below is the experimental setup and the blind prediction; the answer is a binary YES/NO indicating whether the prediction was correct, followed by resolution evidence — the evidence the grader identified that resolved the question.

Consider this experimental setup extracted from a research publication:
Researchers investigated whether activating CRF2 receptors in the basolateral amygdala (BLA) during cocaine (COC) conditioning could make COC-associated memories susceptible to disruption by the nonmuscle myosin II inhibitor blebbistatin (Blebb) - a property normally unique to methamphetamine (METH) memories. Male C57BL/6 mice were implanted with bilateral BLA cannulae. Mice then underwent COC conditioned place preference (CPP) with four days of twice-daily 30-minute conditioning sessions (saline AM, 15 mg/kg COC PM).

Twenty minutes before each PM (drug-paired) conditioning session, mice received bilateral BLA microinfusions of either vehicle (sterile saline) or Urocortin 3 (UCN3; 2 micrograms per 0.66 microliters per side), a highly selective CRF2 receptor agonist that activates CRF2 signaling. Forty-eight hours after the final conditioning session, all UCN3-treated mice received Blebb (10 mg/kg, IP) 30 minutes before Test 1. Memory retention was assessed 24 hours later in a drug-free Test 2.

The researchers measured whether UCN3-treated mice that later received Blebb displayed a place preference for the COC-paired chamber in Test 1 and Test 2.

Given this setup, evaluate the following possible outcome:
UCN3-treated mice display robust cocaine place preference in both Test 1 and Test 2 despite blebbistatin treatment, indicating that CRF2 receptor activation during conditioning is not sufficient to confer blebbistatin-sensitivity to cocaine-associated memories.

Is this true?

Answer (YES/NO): YES